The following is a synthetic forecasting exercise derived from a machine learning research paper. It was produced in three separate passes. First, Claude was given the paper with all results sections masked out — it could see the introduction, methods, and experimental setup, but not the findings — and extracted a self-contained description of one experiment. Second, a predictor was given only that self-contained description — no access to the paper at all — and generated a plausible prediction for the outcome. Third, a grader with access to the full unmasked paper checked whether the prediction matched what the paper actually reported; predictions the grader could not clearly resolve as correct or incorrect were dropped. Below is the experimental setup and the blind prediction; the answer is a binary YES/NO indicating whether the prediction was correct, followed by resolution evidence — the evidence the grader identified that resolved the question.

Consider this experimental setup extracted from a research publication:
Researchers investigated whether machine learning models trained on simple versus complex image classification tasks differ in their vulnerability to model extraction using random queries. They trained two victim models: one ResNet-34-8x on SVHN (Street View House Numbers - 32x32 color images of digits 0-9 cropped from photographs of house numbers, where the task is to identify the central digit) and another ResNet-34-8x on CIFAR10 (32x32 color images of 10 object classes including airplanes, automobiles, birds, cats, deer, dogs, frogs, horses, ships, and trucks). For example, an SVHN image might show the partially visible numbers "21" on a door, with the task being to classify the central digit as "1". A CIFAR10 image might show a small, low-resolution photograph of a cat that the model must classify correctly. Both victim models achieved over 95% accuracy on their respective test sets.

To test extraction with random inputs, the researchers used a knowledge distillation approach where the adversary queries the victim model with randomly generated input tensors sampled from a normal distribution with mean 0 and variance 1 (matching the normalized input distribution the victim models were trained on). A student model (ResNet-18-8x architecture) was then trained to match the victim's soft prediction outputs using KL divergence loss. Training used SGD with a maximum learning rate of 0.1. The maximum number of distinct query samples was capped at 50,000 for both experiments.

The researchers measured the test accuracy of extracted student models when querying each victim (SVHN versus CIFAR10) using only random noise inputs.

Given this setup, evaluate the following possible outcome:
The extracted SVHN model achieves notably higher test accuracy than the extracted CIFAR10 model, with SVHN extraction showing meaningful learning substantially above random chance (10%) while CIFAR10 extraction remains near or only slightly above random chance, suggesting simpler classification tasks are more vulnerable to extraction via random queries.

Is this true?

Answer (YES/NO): YES